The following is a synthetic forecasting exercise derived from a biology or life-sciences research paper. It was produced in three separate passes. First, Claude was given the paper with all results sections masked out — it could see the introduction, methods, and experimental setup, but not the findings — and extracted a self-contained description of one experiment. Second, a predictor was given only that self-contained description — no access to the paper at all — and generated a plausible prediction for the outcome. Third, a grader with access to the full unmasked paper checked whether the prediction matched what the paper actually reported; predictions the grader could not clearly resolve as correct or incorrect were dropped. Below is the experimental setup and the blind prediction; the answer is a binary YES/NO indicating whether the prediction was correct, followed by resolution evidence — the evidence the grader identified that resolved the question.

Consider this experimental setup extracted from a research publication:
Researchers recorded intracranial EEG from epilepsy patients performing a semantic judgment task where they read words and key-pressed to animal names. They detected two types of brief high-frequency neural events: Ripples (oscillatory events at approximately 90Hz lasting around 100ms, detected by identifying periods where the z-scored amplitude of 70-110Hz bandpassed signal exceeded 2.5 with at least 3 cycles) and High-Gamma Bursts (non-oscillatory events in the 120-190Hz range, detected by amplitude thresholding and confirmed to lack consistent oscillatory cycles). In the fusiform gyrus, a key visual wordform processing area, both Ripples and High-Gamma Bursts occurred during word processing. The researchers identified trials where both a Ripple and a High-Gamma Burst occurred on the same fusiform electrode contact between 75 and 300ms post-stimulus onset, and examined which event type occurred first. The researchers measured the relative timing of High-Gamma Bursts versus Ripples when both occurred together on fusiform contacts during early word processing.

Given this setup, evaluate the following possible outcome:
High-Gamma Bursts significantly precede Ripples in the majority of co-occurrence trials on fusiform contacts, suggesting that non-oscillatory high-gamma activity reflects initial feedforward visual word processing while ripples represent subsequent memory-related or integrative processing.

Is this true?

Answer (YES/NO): YES